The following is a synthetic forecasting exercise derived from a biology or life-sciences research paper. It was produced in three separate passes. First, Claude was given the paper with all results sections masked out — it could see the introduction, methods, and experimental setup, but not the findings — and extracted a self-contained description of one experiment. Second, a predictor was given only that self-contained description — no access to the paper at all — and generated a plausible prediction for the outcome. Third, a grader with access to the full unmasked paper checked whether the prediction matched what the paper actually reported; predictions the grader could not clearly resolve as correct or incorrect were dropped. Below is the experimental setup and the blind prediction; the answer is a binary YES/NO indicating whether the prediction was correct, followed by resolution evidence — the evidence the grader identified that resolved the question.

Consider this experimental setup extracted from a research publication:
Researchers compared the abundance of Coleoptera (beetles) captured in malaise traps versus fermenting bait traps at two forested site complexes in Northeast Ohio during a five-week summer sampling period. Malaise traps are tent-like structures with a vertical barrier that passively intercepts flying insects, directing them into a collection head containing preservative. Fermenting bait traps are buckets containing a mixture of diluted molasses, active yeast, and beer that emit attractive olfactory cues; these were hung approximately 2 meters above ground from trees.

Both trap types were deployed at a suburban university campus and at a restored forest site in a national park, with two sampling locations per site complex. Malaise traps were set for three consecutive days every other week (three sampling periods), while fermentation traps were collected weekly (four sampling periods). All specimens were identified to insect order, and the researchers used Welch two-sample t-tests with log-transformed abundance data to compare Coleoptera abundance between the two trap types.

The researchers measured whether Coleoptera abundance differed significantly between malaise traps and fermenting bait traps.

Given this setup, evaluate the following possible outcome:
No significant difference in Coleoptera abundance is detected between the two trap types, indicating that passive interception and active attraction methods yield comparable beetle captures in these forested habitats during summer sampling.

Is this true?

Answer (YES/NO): NO